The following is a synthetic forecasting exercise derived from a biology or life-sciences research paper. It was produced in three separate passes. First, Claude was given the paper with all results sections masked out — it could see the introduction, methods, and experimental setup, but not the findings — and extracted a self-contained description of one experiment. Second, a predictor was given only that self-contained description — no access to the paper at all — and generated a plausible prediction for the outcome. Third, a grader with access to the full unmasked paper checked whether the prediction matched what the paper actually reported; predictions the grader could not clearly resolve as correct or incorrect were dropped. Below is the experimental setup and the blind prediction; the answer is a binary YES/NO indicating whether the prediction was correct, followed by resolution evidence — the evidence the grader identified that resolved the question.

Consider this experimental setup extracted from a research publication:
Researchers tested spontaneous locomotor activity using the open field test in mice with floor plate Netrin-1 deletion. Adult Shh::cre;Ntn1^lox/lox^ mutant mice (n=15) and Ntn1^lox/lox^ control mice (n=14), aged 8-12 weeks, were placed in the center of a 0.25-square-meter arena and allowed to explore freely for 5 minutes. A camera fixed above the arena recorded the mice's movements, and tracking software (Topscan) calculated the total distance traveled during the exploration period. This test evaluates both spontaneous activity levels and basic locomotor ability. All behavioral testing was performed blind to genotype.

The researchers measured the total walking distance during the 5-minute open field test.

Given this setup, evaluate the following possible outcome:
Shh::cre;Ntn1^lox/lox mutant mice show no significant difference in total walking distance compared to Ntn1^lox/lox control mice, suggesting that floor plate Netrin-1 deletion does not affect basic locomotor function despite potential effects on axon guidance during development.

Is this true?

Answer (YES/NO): YES